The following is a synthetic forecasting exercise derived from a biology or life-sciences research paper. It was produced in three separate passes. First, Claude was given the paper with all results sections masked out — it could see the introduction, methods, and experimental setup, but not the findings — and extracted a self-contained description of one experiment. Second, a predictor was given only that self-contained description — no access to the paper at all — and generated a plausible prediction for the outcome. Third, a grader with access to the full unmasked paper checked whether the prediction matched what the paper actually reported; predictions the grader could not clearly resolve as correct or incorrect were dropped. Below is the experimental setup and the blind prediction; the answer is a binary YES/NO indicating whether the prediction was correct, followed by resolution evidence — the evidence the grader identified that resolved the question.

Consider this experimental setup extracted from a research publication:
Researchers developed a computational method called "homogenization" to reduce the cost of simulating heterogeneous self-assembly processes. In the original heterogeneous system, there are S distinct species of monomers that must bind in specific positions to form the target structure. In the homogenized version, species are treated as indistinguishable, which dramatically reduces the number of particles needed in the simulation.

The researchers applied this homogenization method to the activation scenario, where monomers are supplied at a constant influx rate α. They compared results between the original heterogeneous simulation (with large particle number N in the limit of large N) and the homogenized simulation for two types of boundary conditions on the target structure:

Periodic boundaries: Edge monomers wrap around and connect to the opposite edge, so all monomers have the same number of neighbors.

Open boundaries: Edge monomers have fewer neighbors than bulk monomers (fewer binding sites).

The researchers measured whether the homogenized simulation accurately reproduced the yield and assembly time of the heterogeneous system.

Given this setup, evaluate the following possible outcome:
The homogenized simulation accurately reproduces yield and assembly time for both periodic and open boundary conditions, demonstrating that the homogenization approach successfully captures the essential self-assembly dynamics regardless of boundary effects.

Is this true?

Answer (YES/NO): YES